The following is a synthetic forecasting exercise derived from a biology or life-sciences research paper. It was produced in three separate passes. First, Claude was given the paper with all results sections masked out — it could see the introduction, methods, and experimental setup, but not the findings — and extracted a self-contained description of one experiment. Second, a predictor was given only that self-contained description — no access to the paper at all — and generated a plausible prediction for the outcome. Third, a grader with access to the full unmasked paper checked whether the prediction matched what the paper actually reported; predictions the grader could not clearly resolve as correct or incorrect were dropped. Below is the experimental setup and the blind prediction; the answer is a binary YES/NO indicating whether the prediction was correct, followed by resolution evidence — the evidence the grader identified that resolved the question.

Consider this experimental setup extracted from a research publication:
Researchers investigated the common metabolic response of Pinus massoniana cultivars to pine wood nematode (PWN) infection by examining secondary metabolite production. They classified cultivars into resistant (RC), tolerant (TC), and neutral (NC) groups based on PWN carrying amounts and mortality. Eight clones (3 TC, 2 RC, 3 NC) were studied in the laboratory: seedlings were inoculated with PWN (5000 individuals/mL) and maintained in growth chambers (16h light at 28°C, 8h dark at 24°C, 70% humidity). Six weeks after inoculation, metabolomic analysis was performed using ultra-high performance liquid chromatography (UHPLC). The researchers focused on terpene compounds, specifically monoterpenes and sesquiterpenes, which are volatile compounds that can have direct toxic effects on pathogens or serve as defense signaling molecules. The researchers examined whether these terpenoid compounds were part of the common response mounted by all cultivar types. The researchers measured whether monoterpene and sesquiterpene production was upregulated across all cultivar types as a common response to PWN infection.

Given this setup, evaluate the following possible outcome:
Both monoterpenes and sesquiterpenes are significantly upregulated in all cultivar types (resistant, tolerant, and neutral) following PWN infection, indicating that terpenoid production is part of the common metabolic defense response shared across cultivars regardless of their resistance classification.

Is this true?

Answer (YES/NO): NO